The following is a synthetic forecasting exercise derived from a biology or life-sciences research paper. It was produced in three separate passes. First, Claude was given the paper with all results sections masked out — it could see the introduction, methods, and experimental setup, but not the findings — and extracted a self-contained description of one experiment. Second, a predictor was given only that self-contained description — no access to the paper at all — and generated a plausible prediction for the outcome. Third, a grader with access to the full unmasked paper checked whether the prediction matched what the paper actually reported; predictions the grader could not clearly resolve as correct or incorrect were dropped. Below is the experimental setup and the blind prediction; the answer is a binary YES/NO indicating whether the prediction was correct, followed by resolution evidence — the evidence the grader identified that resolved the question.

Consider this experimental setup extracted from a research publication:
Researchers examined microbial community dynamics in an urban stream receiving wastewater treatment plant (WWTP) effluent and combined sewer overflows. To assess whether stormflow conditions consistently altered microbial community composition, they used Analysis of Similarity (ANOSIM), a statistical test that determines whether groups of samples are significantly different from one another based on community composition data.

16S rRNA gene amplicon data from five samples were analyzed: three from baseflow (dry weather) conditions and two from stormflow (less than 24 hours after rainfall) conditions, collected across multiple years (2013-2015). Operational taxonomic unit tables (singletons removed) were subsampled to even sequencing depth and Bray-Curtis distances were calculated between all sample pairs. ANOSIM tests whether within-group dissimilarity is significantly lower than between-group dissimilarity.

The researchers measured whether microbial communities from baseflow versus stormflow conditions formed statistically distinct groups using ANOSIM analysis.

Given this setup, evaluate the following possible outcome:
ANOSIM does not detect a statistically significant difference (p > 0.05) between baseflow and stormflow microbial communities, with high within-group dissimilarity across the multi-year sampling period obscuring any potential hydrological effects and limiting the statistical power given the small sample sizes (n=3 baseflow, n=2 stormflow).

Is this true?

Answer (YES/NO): YES